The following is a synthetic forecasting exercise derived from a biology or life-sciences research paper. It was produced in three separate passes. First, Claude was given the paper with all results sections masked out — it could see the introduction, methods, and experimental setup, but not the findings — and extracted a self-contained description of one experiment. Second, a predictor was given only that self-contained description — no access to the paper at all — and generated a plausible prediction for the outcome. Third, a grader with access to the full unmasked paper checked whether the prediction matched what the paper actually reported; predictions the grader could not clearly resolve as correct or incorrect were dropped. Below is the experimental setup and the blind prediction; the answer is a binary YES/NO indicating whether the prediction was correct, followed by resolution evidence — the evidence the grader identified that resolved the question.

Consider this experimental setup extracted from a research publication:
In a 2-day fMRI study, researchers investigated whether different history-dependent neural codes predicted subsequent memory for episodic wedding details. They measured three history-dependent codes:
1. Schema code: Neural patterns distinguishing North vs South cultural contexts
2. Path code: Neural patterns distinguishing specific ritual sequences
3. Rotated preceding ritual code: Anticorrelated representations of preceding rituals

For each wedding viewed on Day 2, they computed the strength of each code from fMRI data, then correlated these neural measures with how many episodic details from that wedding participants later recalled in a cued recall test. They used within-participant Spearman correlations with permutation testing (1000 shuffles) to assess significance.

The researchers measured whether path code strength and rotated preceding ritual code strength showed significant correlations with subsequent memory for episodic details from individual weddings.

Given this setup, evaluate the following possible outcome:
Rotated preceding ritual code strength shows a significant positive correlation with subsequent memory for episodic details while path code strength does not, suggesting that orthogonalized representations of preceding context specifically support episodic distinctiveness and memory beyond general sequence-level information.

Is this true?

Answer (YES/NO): NO